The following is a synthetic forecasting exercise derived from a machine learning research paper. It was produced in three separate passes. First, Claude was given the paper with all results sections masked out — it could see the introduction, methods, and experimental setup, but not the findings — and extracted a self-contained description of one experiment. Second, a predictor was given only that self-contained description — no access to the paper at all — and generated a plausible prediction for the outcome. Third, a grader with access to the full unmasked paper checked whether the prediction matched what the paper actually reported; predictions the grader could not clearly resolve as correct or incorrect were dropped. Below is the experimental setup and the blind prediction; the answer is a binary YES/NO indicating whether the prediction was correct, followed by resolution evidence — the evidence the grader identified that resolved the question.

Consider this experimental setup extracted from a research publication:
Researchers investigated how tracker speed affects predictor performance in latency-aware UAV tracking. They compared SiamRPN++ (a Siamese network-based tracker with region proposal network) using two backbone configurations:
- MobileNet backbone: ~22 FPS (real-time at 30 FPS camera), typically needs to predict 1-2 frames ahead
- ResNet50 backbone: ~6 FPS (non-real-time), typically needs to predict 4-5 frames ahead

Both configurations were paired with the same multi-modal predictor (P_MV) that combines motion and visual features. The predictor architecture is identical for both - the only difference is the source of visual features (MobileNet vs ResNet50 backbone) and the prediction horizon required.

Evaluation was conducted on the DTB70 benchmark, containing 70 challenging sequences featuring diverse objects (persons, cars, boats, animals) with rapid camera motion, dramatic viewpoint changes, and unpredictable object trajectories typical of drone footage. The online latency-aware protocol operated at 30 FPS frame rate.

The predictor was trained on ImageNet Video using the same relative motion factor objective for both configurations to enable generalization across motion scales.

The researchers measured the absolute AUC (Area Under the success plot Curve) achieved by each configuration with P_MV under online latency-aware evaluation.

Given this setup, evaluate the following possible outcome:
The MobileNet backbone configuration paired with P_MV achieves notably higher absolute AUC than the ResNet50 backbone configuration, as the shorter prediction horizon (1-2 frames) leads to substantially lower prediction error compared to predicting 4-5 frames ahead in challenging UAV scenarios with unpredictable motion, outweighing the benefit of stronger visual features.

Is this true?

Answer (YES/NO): YES